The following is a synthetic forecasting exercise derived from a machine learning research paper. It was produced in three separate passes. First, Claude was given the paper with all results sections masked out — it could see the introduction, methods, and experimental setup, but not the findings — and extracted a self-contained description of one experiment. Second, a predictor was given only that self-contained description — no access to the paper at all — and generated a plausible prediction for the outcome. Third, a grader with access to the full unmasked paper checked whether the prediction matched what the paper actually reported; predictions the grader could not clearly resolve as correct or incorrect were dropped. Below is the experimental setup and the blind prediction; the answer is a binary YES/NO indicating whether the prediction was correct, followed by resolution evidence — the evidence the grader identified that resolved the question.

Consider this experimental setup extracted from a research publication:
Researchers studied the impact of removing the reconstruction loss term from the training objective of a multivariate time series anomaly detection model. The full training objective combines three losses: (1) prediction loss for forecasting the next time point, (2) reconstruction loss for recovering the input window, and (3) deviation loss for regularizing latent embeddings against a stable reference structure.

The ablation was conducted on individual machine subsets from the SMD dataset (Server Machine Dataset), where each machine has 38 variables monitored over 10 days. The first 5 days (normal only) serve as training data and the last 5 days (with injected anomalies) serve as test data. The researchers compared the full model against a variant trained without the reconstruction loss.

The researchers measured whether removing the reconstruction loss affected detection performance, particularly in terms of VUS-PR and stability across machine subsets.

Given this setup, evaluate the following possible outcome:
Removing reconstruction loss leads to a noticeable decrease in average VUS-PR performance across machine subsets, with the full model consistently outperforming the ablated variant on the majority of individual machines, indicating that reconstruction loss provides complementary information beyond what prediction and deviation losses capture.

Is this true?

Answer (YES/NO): NO